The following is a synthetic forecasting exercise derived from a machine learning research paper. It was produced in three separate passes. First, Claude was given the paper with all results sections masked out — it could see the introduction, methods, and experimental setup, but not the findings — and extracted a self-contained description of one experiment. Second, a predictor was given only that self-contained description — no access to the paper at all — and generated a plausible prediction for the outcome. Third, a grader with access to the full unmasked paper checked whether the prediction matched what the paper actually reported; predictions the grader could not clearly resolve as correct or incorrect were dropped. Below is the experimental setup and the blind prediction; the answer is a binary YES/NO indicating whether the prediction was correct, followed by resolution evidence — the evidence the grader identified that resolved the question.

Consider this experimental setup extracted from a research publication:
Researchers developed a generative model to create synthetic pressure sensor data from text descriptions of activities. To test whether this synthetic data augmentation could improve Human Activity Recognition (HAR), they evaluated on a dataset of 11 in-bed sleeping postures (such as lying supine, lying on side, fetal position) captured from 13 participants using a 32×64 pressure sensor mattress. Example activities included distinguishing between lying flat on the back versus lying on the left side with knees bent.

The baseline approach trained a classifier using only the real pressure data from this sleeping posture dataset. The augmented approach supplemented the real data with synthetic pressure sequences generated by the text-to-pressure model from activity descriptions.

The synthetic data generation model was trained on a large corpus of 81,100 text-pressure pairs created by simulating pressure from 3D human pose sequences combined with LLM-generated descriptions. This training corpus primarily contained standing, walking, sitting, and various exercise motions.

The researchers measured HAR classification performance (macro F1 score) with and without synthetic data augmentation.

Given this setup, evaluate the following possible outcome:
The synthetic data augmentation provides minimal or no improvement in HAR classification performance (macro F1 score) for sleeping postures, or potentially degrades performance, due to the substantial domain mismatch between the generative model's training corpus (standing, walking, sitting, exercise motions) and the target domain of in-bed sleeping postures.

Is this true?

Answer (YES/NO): YES